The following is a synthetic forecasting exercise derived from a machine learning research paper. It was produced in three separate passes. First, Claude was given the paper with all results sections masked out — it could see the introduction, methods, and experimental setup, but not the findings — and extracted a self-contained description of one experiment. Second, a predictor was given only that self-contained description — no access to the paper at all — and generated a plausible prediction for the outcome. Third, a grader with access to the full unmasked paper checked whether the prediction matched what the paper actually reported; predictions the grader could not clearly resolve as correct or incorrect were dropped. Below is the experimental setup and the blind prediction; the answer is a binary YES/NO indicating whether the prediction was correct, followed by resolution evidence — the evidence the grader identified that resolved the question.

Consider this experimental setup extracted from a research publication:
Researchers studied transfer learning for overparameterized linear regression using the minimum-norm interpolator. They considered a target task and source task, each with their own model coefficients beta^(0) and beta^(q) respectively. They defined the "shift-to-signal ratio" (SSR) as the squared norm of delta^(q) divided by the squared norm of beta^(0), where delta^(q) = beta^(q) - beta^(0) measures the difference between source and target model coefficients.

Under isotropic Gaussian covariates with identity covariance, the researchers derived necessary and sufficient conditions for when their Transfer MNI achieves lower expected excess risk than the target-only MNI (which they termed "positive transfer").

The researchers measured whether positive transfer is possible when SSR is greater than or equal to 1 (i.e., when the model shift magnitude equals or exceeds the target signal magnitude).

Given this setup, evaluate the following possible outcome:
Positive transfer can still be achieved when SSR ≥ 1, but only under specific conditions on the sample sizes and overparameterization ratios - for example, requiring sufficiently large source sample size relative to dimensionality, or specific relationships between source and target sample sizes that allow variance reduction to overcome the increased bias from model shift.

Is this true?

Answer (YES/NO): NO